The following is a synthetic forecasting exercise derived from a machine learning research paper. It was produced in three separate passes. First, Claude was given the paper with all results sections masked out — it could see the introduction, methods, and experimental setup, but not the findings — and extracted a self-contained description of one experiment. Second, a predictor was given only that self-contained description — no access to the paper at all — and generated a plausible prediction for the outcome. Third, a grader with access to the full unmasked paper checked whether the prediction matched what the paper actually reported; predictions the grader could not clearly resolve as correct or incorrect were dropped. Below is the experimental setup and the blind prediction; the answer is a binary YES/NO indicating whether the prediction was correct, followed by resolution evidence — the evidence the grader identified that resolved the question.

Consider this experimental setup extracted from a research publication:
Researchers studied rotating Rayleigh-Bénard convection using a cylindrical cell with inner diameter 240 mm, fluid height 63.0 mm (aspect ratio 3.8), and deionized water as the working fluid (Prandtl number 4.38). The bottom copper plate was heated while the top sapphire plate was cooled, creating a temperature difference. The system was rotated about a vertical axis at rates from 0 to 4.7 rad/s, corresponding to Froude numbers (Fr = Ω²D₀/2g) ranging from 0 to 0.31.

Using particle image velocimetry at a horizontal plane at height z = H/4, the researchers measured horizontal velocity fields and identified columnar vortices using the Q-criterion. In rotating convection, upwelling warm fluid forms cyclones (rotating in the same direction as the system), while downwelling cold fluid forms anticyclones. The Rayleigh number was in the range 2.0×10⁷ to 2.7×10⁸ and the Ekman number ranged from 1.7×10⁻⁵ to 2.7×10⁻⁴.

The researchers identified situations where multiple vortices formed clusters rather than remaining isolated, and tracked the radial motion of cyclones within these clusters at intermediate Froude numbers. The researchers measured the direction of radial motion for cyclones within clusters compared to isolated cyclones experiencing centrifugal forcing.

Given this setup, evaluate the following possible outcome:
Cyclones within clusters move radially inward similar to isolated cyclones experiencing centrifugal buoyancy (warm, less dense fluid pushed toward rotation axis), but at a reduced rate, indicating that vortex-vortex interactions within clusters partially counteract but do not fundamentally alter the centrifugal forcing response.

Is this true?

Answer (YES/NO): NO